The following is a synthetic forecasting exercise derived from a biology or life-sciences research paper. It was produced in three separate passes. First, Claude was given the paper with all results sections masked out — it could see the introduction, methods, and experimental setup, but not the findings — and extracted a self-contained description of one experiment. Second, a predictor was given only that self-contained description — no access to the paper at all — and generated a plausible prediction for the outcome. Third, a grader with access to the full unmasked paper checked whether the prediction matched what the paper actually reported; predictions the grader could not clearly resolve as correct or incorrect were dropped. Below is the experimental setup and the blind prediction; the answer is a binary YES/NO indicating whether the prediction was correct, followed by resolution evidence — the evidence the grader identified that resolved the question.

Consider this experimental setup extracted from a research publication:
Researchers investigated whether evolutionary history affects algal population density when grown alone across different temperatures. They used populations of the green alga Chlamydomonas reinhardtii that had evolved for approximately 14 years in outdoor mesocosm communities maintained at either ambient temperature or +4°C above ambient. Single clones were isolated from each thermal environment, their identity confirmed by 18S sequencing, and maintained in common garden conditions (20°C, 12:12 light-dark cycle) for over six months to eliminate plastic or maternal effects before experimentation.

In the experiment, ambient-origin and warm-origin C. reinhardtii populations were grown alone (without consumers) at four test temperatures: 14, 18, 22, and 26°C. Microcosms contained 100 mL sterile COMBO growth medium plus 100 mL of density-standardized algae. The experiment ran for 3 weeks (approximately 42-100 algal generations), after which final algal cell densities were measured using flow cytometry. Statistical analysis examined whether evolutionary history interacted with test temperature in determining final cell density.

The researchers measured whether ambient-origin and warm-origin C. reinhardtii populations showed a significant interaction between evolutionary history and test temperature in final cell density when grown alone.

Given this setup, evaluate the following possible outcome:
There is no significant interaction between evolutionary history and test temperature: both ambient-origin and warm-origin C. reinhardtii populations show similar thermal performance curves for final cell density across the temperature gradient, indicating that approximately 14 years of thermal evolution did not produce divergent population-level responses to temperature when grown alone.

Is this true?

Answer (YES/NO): NO